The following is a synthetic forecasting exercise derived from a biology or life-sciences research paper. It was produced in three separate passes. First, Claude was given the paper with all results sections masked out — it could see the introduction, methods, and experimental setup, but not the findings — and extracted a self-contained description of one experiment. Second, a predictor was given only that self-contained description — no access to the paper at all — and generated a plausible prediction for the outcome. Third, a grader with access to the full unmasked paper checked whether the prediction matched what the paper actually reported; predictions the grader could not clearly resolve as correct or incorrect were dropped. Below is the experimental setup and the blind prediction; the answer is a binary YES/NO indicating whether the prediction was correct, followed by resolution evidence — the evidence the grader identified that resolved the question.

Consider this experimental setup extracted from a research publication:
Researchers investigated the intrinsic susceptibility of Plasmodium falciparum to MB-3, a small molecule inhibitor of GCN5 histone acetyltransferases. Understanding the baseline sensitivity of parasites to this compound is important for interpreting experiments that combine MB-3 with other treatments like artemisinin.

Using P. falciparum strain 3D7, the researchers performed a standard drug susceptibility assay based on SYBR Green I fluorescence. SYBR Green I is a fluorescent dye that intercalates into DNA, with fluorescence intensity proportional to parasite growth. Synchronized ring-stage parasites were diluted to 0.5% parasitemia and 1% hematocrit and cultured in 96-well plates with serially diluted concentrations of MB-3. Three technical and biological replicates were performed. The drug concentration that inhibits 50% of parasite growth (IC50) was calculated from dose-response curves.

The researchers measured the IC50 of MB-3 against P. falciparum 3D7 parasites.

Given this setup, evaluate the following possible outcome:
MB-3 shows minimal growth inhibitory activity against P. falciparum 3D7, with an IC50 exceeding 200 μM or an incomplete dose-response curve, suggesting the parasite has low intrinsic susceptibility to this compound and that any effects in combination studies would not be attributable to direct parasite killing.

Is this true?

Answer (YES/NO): NO